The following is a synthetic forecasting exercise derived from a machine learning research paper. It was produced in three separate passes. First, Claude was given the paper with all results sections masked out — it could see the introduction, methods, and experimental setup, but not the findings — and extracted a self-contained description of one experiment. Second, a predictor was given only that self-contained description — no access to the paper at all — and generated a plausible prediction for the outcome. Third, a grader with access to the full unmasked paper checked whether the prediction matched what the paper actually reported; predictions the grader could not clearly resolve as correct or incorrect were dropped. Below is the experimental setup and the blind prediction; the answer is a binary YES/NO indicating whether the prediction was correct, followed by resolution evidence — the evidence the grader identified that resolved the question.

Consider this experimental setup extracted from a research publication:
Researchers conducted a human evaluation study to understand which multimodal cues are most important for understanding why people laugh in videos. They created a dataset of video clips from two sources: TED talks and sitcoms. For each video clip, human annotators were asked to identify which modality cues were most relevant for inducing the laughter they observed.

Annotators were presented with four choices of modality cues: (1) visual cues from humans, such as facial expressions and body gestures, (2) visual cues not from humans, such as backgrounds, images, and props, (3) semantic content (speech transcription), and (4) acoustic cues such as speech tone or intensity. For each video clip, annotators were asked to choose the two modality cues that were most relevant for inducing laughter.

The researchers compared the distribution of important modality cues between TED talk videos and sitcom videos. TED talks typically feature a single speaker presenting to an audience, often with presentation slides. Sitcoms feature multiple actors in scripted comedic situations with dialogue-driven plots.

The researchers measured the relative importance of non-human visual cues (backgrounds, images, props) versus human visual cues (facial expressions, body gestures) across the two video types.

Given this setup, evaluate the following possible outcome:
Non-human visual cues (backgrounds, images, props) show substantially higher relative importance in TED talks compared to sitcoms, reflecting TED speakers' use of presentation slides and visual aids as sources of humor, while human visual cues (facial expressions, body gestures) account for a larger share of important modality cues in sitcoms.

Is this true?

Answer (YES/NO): YES